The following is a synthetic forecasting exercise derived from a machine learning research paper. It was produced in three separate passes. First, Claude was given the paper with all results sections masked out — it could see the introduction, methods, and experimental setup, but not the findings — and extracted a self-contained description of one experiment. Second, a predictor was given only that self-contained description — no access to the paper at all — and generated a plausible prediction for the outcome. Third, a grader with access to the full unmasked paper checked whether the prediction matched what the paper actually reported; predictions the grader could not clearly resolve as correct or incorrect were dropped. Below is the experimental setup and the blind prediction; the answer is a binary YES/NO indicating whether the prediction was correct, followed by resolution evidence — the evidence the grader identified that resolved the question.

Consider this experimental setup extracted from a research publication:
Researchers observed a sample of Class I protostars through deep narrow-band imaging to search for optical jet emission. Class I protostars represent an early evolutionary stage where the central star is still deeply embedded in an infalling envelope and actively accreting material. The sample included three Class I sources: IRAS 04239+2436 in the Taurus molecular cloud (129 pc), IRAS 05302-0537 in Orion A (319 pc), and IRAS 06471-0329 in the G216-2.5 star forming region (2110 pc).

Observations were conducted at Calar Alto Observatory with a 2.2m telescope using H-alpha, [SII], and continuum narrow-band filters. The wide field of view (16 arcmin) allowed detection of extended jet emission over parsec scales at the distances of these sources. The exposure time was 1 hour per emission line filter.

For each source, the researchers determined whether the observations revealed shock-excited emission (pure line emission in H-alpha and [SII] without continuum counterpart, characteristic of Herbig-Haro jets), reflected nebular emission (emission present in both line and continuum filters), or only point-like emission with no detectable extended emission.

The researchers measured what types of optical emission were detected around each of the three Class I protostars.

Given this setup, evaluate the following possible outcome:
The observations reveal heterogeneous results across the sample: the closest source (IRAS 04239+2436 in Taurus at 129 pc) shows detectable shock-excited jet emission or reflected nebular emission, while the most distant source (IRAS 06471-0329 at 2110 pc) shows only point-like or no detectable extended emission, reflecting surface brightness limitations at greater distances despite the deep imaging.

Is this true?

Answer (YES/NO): NO